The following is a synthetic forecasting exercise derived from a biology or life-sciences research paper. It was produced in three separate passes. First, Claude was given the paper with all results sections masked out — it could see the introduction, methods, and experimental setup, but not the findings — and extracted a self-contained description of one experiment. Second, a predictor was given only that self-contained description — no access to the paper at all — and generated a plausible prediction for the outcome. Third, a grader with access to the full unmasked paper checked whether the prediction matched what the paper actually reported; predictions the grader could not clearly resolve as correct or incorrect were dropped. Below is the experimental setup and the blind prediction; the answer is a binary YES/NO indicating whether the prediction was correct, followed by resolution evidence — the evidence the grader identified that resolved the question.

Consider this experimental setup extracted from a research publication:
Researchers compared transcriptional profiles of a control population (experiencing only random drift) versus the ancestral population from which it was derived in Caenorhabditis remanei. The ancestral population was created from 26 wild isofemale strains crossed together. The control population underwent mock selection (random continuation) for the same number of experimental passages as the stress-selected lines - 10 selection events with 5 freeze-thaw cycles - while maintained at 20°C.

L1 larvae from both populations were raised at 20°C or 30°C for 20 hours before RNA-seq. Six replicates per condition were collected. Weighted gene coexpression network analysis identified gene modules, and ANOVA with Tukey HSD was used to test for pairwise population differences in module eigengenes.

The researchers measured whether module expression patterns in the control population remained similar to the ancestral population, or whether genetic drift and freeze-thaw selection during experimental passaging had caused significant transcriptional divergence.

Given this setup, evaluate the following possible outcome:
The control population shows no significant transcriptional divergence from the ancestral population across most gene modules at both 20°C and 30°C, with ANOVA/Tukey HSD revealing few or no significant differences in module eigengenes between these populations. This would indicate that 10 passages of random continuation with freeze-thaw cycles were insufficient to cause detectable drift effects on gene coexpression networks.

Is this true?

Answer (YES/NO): NO